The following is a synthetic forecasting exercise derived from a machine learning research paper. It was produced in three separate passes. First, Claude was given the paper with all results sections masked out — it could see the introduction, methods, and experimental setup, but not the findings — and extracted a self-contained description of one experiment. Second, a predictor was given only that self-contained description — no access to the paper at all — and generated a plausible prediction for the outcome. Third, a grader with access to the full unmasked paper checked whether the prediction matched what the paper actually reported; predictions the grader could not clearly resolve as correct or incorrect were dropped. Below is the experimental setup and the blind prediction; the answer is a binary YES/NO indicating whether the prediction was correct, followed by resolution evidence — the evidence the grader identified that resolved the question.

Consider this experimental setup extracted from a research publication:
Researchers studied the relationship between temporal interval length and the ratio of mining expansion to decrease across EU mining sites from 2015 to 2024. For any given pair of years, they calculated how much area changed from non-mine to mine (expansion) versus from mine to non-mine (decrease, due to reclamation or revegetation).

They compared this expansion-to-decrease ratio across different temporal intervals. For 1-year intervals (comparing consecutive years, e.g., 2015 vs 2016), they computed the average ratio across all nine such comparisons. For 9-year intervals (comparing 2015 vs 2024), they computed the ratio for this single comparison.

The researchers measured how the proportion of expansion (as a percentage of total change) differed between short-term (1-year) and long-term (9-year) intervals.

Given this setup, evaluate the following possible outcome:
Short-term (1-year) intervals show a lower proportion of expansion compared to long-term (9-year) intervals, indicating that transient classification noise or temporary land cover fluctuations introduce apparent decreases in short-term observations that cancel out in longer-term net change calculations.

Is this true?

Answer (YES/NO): YES